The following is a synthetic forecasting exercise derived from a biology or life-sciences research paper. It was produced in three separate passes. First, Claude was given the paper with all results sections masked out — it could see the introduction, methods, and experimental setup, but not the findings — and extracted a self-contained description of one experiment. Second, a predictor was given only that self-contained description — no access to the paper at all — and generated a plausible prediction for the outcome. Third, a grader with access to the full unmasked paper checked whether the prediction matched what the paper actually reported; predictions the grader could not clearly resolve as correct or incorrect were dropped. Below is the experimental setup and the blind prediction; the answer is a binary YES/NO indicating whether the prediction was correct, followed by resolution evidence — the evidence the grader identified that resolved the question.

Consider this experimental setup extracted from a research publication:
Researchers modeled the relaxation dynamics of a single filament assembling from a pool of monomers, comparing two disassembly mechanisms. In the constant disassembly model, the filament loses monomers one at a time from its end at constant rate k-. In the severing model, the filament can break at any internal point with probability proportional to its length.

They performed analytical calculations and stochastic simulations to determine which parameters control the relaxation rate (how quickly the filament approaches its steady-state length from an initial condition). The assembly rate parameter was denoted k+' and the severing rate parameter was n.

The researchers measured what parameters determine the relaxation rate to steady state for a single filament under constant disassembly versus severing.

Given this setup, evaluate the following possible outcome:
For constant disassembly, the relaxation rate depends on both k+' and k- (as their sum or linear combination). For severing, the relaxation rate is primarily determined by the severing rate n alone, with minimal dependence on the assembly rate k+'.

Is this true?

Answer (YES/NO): NO